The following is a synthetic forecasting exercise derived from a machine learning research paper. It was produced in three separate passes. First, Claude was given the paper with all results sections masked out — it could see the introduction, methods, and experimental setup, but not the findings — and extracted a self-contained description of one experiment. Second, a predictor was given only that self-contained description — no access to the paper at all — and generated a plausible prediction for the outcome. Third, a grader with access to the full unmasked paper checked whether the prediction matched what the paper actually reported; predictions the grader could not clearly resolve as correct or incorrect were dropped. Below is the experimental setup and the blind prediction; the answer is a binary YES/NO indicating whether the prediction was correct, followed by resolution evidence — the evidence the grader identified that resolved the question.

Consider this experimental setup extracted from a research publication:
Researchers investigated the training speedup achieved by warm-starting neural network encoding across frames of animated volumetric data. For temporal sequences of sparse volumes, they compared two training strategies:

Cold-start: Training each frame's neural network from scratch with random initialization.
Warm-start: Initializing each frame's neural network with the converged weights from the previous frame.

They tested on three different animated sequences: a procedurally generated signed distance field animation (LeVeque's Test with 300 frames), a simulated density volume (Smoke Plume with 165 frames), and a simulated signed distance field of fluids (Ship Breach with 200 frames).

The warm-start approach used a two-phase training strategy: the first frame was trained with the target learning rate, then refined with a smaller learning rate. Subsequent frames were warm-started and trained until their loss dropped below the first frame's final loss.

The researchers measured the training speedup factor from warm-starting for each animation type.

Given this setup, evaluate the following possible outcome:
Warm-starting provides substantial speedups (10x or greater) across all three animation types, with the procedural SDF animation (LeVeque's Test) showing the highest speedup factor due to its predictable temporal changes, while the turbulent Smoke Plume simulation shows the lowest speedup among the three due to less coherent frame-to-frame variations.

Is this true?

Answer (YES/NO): NO